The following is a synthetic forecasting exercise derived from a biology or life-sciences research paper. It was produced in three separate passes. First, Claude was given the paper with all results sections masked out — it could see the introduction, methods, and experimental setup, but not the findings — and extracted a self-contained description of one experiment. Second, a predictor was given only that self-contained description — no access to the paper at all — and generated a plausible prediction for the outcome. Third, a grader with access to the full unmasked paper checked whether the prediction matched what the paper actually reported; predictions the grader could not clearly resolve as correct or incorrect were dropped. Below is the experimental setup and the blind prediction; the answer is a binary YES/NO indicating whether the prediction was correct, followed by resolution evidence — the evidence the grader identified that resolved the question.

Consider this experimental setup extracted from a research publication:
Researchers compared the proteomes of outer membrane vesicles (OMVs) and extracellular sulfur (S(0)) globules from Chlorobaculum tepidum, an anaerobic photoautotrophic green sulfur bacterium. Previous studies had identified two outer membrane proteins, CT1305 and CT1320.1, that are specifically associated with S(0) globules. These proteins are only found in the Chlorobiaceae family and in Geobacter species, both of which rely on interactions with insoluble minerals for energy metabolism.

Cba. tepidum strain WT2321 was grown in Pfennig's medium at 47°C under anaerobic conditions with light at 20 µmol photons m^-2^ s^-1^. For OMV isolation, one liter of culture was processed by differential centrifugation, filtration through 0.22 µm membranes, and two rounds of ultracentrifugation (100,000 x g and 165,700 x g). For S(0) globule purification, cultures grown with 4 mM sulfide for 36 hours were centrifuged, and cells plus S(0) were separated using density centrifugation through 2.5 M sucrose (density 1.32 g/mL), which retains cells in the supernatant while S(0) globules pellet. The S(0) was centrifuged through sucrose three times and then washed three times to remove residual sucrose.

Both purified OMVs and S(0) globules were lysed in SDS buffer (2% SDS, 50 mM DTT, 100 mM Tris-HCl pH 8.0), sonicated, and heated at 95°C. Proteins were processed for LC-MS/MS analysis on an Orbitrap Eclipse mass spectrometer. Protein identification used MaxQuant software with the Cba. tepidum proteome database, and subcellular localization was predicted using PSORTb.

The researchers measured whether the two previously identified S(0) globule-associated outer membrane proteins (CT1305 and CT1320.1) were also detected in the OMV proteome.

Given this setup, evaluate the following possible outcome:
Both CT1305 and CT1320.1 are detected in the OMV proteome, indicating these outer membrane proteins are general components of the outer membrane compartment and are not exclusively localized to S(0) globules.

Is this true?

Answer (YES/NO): NO